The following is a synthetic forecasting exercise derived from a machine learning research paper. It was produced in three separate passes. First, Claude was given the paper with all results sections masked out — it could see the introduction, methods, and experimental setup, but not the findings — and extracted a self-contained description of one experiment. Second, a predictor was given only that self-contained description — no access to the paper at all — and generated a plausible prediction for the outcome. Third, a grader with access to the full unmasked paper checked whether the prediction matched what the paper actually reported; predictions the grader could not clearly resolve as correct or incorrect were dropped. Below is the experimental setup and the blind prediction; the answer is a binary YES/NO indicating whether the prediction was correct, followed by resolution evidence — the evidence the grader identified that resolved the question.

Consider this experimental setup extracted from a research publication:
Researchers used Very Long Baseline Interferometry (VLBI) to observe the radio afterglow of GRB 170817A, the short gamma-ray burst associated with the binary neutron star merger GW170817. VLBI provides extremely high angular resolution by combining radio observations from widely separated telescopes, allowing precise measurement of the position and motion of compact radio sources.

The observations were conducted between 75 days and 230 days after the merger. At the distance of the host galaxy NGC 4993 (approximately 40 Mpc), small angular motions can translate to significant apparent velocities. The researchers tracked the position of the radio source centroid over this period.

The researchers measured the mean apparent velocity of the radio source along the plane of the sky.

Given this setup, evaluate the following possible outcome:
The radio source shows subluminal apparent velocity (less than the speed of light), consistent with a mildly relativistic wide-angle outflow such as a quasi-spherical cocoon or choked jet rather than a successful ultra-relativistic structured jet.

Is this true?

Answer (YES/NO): NO